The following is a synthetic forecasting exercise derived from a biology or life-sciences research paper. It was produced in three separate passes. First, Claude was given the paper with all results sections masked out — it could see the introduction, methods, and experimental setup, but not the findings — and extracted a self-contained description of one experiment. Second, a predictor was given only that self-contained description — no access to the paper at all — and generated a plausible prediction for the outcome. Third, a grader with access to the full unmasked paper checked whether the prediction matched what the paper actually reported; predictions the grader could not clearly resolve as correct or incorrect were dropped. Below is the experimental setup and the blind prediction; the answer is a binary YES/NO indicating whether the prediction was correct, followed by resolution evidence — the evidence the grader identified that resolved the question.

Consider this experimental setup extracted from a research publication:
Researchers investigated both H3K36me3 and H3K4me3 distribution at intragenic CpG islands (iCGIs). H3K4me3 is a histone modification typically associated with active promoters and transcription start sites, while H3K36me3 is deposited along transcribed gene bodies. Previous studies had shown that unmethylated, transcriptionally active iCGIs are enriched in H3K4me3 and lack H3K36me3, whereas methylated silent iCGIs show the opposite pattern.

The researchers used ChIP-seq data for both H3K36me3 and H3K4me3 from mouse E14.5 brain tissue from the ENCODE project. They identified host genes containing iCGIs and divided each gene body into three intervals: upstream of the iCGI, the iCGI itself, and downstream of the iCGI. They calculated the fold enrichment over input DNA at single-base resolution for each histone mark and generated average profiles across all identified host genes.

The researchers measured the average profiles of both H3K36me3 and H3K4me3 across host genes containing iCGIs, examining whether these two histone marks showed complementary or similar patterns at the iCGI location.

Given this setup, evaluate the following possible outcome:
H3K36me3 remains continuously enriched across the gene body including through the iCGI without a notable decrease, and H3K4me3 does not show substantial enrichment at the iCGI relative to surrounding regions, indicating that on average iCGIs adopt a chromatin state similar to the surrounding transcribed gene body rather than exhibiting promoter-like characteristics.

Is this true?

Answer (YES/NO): NO